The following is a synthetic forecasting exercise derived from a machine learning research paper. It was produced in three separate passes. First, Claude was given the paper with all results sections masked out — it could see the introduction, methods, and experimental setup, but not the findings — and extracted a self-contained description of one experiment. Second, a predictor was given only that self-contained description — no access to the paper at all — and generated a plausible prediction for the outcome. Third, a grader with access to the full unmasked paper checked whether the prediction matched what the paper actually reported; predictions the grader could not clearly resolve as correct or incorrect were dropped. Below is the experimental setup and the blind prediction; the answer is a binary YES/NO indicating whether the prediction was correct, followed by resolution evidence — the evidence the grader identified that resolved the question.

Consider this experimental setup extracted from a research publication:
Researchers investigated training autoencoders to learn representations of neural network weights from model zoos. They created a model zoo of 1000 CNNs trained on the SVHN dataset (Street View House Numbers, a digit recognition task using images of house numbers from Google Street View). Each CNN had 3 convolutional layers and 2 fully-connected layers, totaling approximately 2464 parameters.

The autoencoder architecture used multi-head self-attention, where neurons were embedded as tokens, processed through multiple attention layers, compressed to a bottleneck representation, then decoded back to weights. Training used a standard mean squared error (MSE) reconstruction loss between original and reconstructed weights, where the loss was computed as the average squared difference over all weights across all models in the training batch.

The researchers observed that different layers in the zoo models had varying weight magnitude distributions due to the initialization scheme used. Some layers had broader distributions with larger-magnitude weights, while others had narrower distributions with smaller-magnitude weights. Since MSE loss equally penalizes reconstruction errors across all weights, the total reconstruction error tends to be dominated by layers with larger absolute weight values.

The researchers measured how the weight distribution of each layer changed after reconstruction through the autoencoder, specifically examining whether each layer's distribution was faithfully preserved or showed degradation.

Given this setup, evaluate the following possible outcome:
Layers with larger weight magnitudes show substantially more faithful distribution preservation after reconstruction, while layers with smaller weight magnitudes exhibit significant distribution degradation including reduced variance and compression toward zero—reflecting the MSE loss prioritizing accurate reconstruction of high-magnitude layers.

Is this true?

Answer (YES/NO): YES